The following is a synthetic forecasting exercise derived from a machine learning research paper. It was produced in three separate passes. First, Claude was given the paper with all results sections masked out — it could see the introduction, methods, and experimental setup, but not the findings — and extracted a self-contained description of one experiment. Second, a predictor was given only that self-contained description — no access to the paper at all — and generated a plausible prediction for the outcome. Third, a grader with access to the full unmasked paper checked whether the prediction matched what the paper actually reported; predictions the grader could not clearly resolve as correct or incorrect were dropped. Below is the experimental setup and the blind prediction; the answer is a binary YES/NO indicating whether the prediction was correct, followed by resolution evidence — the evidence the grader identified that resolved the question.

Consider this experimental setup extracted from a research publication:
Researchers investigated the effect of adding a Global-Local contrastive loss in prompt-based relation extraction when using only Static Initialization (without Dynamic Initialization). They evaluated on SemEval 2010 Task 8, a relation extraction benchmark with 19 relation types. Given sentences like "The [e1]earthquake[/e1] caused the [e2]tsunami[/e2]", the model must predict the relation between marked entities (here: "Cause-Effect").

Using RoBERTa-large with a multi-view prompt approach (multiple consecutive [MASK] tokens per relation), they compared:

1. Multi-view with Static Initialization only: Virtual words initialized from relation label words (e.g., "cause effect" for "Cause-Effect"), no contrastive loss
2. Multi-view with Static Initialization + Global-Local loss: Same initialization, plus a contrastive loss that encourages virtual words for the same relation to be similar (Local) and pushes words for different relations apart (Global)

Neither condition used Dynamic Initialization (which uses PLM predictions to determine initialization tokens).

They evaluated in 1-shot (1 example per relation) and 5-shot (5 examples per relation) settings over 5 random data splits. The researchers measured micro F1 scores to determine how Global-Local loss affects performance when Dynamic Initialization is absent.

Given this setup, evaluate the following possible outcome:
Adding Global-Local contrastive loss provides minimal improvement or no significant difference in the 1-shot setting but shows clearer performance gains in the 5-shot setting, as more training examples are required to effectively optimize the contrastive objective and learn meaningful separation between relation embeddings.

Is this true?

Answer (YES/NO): NO